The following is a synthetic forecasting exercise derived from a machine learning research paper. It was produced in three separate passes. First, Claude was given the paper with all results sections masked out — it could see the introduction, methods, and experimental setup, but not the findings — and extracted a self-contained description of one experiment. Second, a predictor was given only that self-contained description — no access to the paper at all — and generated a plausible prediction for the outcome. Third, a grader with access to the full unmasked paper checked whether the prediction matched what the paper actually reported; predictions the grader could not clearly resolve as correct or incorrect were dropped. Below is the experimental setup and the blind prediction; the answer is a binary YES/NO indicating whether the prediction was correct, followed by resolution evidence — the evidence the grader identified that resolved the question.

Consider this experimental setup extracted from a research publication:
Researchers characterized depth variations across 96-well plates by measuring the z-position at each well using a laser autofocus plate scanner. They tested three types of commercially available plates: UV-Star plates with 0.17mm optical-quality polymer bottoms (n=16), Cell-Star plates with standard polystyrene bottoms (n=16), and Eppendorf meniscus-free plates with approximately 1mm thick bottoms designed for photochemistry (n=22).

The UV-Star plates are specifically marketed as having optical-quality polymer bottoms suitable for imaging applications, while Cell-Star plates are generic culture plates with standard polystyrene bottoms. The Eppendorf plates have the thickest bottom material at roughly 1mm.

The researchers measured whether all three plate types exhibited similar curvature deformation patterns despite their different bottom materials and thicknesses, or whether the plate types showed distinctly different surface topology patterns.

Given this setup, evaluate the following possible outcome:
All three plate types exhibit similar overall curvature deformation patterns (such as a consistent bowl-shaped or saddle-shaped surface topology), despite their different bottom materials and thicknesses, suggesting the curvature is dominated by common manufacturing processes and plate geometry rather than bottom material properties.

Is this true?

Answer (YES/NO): YES